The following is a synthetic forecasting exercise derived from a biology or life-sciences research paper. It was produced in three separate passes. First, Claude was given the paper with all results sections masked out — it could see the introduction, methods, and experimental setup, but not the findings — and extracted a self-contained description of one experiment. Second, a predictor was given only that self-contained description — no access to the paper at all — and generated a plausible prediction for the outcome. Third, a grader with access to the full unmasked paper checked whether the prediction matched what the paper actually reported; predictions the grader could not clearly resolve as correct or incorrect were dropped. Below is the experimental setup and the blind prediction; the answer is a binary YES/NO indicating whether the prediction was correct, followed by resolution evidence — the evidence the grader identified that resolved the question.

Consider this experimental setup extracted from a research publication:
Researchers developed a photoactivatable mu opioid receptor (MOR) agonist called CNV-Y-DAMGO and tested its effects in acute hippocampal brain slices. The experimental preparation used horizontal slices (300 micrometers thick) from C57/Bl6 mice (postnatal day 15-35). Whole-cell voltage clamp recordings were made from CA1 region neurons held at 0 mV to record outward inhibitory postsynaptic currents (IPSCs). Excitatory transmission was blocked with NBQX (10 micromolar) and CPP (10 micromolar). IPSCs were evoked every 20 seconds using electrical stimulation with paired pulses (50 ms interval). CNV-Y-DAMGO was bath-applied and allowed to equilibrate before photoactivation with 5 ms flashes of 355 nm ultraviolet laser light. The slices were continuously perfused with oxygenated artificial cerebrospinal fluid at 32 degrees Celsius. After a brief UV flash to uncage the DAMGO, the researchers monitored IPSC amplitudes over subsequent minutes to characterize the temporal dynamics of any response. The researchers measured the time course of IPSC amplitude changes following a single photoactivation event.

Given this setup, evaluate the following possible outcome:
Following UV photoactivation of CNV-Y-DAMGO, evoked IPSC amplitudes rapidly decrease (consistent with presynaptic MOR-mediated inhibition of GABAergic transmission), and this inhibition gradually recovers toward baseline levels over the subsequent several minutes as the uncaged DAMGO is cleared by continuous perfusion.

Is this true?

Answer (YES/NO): YES